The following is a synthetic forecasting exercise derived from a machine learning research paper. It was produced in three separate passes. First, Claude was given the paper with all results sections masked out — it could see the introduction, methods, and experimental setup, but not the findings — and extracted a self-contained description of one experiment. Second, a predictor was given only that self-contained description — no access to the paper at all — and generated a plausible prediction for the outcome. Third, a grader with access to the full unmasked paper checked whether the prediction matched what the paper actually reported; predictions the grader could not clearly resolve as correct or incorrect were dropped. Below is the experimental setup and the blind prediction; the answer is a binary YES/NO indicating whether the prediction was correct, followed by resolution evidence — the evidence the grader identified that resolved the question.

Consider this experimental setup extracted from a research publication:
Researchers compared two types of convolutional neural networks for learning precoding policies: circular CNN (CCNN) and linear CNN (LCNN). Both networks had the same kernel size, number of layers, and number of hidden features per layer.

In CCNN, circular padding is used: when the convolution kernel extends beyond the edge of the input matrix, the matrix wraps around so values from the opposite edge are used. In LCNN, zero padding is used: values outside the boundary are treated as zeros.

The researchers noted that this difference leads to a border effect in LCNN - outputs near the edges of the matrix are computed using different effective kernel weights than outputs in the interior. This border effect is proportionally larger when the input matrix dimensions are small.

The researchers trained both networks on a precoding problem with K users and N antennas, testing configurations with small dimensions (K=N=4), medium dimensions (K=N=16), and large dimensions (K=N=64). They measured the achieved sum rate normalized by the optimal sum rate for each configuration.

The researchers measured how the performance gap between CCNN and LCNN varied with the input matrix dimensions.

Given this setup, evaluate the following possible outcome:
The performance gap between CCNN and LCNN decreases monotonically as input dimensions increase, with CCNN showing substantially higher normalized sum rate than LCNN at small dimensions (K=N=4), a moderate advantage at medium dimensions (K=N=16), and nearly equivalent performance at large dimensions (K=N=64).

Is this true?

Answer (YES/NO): NO